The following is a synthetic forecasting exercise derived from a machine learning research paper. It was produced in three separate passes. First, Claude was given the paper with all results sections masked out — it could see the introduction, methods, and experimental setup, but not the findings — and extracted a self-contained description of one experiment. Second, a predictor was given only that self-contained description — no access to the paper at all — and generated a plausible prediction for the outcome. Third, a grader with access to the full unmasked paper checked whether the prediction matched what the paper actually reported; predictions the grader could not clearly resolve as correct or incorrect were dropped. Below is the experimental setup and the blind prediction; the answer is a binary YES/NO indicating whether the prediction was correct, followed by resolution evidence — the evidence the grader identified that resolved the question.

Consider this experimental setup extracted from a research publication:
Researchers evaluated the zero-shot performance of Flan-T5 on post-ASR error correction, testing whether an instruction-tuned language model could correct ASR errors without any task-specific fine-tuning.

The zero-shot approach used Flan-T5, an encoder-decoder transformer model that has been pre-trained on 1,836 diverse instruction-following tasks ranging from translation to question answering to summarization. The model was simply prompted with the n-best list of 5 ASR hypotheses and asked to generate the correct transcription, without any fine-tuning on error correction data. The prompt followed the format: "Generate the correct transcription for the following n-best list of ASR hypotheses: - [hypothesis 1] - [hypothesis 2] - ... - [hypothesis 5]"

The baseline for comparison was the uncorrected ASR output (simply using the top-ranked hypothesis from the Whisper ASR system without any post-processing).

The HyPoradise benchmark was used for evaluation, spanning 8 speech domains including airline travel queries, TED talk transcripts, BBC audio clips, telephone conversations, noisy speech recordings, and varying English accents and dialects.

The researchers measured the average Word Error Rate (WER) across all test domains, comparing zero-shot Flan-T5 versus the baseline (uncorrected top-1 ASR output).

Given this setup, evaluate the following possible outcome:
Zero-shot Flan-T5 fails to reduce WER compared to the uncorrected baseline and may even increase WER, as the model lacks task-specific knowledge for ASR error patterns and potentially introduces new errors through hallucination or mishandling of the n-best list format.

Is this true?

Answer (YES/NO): YES